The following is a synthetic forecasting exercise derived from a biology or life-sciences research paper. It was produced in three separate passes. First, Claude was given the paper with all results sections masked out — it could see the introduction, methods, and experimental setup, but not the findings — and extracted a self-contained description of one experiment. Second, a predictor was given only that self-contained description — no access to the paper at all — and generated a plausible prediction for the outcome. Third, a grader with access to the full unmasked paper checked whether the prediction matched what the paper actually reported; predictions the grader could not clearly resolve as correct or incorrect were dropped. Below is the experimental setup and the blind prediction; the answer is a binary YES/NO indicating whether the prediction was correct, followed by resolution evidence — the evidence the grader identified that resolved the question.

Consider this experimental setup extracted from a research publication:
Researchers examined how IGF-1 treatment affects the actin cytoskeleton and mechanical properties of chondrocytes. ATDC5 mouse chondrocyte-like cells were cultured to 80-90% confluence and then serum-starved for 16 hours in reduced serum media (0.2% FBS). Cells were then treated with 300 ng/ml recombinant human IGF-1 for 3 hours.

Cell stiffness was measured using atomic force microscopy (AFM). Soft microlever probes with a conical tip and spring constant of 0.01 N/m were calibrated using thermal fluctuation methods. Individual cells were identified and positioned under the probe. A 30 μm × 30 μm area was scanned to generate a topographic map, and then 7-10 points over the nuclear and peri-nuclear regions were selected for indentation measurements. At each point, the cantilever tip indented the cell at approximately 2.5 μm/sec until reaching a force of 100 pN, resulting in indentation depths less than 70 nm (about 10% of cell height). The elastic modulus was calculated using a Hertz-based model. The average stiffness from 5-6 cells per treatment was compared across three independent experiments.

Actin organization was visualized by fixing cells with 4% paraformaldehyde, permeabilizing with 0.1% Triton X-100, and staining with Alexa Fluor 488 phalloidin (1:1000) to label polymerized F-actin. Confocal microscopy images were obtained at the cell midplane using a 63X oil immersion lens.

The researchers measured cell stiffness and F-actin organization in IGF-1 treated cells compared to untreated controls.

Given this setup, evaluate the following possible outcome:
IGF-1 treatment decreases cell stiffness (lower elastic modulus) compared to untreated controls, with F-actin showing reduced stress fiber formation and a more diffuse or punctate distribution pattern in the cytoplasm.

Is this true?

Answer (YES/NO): NO